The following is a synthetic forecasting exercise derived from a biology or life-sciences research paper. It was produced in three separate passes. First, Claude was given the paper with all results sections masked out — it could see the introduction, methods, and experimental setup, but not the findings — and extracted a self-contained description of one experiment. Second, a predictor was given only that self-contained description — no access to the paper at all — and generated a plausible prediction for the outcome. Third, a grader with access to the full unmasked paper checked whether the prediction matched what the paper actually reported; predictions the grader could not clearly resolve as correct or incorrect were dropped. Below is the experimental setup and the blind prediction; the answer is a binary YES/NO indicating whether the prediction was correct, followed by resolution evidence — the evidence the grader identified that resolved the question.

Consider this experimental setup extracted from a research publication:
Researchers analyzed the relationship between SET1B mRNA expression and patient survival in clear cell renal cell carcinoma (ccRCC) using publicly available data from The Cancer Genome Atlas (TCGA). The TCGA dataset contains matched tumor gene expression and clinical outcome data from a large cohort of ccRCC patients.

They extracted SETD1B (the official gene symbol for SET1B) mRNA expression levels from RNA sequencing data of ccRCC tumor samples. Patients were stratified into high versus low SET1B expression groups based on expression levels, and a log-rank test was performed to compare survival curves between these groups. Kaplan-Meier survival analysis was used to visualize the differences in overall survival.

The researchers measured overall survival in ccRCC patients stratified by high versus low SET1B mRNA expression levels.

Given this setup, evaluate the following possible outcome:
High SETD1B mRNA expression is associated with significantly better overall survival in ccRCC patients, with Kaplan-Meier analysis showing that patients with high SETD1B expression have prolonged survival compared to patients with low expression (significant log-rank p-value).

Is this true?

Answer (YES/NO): NO